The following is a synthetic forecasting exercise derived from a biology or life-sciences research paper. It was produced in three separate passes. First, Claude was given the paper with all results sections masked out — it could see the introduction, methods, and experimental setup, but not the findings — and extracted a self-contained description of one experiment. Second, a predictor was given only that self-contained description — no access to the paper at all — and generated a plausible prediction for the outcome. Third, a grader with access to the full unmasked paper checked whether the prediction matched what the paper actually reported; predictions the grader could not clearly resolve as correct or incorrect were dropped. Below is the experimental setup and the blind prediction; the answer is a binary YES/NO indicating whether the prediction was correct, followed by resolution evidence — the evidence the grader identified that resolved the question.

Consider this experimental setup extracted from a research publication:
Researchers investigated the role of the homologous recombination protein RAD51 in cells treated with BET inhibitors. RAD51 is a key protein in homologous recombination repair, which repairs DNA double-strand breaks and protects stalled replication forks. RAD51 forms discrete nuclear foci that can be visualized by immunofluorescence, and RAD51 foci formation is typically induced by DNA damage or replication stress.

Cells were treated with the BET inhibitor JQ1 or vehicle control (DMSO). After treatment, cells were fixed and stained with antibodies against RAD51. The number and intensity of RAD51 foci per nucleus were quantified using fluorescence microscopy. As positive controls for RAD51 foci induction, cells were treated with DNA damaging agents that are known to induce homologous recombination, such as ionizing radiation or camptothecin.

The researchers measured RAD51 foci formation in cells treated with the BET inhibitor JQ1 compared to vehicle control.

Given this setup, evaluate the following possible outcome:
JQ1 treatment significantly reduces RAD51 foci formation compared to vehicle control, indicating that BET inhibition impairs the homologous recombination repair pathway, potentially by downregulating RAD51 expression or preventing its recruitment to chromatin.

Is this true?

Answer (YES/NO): NO